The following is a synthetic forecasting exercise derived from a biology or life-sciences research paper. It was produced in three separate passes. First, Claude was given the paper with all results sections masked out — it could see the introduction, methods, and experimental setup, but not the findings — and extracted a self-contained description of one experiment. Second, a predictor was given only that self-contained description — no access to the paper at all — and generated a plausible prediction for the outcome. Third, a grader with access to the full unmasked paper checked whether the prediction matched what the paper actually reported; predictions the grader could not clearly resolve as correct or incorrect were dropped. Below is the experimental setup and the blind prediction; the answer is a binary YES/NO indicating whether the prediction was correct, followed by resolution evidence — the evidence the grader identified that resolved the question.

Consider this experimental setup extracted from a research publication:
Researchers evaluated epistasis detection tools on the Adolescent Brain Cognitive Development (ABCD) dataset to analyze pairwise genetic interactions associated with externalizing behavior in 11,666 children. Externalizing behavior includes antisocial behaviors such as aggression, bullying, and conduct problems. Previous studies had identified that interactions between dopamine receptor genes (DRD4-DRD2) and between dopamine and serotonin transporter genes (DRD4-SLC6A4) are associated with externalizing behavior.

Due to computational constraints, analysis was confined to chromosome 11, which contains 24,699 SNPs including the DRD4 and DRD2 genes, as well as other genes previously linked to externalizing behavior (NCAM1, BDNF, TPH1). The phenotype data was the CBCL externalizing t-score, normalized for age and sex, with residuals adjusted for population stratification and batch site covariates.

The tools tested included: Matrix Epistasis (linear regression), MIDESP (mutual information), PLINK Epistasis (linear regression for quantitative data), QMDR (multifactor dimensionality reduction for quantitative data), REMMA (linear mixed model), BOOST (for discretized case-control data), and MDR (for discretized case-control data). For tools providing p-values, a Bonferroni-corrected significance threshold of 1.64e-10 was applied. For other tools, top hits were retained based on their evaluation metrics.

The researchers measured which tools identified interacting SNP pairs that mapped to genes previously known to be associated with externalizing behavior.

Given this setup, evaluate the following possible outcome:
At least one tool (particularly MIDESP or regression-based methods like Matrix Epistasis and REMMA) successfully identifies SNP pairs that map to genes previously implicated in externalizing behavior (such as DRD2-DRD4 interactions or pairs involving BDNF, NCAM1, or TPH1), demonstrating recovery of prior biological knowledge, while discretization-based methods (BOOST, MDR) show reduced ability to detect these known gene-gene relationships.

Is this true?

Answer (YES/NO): NO